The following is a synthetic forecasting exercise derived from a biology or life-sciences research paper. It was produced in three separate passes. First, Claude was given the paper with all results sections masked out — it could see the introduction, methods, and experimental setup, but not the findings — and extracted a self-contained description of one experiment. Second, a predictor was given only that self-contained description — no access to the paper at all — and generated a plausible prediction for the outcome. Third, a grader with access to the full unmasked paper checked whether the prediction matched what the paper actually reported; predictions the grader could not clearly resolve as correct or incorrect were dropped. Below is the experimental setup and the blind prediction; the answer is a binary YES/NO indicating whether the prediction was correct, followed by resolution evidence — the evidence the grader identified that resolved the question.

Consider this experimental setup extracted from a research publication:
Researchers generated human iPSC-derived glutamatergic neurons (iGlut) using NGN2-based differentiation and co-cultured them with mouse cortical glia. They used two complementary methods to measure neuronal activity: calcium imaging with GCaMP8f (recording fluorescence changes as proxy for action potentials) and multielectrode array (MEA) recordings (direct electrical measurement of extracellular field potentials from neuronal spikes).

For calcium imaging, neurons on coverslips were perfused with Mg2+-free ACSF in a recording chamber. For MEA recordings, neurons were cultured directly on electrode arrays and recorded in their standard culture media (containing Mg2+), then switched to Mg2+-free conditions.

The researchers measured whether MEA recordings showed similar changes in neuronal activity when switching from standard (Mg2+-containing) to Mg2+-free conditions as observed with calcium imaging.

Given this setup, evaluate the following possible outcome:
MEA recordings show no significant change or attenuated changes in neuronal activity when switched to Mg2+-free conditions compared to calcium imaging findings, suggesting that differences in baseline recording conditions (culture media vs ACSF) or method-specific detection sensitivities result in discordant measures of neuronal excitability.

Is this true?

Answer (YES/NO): NO